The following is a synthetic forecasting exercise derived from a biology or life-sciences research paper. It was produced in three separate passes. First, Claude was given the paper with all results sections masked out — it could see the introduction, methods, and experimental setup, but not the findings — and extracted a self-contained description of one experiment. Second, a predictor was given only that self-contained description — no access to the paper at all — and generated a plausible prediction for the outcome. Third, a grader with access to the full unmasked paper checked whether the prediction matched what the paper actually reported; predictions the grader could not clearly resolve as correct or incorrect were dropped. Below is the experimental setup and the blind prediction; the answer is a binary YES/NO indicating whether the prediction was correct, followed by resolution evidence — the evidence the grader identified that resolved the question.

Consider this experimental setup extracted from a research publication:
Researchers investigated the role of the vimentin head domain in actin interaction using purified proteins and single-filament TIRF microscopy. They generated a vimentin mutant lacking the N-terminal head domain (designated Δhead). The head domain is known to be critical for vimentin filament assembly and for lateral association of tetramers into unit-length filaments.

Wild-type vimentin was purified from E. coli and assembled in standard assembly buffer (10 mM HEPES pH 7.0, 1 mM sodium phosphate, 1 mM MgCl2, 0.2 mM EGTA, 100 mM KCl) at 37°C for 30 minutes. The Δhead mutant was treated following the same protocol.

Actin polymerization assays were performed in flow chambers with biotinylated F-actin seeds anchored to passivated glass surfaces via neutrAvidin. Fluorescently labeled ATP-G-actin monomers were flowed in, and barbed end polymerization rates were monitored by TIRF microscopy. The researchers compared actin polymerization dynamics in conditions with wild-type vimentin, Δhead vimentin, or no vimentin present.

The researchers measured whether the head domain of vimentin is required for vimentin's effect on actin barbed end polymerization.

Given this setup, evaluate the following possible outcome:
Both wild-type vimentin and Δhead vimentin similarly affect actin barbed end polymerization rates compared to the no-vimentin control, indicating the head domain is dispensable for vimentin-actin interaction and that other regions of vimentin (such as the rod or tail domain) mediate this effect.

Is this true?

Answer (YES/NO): YES